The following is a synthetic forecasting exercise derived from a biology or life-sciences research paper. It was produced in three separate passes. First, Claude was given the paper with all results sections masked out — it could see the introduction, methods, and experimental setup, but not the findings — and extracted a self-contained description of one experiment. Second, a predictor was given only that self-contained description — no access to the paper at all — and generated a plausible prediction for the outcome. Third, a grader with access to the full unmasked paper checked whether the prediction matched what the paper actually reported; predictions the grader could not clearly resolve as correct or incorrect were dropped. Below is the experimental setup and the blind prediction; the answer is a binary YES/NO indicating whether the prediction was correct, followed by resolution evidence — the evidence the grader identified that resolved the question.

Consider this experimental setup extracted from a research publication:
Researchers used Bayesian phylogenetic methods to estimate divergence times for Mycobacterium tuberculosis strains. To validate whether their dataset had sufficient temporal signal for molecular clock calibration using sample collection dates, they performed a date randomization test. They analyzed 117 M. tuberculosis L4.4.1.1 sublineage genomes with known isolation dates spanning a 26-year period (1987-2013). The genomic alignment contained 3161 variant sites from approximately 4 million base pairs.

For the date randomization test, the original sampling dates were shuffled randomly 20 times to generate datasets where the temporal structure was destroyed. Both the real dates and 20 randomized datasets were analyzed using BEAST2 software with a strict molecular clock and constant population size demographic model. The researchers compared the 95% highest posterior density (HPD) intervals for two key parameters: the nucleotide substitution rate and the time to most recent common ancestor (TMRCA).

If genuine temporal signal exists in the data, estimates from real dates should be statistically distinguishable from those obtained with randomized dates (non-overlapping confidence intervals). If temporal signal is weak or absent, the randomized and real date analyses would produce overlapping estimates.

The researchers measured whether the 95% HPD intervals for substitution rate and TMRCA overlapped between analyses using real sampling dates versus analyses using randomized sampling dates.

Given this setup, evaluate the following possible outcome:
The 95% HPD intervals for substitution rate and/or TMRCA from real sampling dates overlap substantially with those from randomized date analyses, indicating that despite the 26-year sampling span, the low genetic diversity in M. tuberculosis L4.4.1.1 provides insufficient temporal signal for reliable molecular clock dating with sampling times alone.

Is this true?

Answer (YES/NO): NO